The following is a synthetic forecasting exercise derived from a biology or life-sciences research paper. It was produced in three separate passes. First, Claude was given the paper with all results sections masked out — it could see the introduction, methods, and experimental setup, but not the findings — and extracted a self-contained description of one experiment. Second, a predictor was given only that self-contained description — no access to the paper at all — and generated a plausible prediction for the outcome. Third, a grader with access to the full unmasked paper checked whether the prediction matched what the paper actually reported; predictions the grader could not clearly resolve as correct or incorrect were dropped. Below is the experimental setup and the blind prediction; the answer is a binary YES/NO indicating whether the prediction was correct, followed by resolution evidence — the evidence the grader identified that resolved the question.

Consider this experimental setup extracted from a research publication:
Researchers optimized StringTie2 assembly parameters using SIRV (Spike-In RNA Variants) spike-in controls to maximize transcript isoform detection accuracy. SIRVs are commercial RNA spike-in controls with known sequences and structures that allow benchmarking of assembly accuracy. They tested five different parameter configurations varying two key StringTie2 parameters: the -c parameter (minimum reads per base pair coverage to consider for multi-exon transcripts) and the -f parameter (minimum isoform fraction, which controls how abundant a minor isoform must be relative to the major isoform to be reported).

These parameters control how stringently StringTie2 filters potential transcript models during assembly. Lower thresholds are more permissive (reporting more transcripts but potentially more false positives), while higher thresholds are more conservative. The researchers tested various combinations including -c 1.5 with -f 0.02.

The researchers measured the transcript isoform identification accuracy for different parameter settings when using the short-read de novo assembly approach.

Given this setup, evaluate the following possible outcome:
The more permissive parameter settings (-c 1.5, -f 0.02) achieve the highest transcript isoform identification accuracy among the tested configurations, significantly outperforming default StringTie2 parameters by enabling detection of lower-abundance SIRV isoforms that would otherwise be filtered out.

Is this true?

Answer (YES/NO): NO